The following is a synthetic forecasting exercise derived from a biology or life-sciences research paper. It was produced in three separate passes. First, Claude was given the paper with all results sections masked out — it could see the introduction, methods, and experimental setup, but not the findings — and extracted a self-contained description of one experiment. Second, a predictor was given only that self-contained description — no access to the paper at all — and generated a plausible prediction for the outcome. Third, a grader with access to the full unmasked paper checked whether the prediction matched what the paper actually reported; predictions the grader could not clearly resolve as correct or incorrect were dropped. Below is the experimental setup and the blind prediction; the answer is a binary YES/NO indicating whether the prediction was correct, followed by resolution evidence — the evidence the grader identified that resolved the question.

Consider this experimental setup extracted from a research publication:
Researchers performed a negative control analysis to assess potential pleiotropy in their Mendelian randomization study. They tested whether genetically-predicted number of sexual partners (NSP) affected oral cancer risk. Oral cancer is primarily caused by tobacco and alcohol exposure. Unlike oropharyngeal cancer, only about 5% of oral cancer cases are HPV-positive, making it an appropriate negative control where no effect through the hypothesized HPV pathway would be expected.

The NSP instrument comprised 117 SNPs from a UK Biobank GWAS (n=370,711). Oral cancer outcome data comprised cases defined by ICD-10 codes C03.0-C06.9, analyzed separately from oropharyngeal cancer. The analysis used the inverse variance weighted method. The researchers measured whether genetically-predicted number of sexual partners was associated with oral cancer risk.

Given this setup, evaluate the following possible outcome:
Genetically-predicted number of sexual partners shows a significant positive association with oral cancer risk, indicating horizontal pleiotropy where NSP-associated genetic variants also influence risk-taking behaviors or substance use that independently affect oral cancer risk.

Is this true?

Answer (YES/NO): NO